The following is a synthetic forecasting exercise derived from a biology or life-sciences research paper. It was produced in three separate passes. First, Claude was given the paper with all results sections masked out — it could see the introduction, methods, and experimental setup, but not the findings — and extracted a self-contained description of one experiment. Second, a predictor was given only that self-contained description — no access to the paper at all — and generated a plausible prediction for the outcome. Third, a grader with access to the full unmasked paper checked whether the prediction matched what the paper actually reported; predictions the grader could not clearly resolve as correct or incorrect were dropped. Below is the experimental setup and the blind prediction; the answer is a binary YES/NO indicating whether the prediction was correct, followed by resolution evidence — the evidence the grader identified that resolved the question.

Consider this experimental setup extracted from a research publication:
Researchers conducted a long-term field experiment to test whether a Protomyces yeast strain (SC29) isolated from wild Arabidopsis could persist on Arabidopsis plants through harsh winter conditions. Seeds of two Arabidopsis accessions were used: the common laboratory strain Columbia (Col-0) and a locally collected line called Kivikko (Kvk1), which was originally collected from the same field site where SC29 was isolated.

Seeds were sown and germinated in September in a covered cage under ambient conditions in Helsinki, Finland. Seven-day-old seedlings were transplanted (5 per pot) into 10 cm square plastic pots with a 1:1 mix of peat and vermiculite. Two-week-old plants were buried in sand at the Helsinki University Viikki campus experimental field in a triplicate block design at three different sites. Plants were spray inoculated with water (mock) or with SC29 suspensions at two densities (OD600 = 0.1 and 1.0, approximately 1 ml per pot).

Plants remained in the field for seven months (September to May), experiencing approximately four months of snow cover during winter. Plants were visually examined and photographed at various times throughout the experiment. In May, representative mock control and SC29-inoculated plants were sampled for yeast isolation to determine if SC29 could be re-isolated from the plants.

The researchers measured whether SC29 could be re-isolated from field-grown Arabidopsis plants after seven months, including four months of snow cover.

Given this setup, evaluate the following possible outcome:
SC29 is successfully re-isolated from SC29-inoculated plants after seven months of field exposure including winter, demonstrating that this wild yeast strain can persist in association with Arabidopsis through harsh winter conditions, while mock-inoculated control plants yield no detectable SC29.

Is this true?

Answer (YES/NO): NO